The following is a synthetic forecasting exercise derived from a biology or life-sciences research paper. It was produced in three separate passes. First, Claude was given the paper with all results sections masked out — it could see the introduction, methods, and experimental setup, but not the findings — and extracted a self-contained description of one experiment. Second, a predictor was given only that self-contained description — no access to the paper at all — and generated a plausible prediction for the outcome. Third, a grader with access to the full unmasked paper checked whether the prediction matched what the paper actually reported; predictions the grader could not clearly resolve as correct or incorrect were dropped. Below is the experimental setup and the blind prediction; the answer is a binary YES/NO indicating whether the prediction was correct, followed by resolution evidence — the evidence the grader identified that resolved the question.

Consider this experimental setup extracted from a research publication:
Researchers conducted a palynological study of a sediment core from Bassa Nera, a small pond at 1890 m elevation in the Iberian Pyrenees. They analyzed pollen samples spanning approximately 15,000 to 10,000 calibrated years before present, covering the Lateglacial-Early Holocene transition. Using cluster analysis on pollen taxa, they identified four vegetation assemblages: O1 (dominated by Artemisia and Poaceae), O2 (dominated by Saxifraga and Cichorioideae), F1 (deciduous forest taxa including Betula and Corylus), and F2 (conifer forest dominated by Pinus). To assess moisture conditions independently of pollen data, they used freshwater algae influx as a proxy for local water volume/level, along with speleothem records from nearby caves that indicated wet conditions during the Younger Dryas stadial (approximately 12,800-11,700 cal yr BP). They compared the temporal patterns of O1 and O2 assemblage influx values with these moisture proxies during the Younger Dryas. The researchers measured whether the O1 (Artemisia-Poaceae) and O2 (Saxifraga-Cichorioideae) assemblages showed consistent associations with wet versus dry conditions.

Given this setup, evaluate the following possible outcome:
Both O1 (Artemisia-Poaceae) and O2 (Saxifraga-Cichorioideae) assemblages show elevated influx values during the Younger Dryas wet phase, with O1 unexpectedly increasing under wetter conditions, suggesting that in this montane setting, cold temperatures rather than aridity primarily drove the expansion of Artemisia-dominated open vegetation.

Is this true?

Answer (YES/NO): NO